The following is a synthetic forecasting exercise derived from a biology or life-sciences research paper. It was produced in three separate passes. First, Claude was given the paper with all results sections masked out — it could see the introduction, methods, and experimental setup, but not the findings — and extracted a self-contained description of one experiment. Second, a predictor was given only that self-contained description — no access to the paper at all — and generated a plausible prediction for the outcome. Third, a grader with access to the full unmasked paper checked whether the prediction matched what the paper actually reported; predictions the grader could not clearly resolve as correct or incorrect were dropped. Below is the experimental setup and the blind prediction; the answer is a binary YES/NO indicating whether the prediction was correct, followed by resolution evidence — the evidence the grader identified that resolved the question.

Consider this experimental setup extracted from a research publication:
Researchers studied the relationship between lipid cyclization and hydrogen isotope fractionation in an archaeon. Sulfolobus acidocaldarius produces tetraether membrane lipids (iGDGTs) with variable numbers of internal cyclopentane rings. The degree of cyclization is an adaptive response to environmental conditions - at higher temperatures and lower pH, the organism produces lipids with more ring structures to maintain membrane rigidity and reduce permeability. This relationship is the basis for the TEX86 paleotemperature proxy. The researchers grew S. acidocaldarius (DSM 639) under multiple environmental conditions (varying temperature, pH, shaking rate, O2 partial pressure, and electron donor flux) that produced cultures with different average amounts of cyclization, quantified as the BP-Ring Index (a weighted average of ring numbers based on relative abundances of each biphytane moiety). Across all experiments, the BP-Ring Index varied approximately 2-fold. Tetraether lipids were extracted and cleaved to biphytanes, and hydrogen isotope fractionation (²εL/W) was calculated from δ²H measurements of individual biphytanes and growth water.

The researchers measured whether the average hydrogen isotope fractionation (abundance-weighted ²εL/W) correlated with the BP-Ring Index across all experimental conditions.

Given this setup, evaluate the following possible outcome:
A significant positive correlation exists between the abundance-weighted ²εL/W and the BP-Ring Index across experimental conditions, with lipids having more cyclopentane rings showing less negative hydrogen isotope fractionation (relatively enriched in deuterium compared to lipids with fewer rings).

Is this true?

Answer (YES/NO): NO